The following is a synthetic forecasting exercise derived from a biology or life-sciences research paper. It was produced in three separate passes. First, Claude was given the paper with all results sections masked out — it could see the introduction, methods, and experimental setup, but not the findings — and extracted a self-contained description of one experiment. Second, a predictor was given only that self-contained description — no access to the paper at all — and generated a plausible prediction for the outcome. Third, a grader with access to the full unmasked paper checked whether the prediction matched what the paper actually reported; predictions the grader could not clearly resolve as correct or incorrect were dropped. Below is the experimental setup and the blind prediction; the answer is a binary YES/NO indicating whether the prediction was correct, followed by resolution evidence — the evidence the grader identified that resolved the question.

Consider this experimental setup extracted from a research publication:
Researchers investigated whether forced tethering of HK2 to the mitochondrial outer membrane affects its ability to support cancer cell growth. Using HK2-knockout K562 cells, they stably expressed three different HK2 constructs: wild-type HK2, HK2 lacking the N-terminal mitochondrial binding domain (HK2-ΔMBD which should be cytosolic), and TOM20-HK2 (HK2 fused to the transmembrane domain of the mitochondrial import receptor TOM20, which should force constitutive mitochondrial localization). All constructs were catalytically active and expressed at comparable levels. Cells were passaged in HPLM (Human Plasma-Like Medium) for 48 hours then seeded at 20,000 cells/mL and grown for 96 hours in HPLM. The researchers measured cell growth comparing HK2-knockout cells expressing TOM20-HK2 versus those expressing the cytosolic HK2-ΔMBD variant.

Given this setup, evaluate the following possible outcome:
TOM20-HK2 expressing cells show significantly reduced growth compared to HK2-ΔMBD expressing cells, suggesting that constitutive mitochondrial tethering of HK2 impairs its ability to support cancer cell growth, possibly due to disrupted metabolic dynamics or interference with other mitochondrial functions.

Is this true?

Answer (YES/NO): YES